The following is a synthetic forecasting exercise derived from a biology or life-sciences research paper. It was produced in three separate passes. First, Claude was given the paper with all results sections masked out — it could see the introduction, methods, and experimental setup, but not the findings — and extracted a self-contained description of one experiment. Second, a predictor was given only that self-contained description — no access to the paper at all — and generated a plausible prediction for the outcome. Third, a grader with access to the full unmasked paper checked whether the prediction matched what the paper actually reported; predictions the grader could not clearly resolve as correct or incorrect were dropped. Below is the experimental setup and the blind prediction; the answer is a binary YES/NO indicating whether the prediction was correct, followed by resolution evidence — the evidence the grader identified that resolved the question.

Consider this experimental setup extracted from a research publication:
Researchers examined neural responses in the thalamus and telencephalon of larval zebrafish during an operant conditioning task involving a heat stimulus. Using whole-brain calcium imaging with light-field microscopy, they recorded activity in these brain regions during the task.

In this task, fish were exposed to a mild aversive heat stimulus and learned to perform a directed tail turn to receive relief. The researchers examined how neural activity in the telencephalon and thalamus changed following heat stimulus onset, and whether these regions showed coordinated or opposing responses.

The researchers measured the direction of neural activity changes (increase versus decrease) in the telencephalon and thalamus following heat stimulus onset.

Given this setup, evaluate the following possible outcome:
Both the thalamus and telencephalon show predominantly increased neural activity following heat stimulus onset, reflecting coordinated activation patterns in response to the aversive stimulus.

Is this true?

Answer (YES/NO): NO